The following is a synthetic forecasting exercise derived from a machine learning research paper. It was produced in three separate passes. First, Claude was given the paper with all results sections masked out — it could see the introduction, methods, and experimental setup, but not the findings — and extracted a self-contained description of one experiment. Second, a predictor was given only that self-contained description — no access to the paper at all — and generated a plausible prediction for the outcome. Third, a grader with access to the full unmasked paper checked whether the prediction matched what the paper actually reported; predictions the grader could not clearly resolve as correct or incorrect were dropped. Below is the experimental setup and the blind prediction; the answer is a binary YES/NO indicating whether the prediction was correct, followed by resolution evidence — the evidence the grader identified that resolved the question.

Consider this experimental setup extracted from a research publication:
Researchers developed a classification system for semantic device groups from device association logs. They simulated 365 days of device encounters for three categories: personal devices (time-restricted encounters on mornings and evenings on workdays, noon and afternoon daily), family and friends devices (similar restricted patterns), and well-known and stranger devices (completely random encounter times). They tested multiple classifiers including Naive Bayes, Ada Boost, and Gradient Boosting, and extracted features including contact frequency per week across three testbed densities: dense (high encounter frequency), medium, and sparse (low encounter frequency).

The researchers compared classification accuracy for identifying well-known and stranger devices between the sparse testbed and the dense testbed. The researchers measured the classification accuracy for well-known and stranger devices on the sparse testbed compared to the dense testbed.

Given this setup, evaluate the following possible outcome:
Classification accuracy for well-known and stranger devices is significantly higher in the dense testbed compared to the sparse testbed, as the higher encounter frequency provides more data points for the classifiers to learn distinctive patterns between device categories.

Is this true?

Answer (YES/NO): NO